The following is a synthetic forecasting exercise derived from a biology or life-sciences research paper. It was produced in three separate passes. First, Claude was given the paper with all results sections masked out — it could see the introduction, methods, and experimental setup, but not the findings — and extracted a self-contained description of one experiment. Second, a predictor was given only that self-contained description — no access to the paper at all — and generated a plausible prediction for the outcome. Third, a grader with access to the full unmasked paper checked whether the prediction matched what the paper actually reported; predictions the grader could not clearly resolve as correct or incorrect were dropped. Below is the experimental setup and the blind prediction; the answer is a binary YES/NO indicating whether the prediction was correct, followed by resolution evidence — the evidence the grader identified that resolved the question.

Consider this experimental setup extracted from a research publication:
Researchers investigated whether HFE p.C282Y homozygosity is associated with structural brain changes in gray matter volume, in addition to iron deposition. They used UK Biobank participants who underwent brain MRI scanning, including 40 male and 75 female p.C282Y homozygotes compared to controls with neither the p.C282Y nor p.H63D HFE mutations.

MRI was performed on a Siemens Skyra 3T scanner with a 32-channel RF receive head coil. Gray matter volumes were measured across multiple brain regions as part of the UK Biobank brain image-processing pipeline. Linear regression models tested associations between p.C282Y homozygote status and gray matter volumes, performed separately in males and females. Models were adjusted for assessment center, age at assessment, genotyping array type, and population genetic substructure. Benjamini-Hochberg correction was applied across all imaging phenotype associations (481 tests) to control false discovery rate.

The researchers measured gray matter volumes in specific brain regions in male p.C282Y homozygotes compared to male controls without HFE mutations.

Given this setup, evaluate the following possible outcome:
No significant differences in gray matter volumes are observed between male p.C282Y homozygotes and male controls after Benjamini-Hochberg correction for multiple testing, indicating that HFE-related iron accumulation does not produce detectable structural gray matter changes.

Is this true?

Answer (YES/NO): NO